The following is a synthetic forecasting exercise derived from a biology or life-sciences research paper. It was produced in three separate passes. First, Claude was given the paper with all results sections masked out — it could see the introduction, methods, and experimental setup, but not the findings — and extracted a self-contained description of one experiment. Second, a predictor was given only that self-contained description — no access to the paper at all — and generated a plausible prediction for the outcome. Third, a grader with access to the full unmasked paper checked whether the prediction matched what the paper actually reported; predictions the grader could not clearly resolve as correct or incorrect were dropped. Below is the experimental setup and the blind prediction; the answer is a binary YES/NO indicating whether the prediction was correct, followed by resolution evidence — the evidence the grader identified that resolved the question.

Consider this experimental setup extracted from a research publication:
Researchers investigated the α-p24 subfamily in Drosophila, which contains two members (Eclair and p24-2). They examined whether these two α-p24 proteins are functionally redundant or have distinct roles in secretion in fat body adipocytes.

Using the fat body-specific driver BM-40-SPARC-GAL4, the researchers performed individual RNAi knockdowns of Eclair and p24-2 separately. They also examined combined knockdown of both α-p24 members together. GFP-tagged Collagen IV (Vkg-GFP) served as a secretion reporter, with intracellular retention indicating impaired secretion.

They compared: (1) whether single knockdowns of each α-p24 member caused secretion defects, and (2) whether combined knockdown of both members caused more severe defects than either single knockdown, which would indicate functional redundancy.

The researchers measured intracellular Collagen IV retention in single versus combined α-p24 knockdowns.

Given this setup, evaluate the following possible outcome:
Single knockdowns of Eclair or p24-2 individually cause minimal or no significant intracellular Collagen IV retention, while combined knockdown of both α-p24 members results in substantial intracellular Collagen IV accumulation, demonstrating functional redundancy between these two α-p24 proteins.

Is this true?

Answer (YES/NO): NO